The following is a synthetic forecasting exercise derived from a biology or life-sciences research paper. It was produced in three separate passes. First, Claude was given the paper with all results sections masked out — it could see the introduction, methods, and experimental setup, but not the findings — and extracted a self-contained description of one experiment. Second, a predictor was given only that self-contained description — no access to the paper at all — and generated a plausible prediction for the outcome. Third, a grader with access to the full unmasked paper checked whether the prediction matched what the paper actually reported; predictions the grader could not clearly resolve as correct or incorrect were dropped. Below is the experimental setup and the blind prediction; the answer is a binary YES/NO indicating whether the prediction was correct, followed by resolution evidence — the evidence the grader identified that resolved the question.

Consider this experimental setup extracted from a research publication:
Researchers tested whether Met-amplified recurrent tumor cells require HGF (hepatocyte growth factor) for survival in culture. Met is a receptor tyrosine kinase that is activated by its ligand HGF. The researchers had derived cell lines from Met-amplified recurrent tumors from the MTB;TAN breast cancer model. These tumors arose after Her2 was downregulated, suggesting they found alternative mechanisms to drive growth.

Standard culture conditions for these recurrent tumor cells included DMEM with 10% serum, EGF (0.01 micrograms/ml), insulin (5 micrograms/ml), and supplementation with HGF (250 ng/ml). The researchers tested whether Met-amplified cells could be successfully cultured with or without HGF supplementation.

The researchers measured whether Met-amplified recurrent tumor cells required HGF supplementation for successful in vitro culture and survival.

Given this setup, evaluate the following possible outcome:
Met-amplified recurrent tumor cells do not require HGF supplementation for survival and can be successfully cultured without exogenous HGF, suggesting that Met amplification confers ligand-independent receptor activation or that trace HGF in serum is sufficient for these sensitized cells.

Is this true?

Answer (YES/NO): NO